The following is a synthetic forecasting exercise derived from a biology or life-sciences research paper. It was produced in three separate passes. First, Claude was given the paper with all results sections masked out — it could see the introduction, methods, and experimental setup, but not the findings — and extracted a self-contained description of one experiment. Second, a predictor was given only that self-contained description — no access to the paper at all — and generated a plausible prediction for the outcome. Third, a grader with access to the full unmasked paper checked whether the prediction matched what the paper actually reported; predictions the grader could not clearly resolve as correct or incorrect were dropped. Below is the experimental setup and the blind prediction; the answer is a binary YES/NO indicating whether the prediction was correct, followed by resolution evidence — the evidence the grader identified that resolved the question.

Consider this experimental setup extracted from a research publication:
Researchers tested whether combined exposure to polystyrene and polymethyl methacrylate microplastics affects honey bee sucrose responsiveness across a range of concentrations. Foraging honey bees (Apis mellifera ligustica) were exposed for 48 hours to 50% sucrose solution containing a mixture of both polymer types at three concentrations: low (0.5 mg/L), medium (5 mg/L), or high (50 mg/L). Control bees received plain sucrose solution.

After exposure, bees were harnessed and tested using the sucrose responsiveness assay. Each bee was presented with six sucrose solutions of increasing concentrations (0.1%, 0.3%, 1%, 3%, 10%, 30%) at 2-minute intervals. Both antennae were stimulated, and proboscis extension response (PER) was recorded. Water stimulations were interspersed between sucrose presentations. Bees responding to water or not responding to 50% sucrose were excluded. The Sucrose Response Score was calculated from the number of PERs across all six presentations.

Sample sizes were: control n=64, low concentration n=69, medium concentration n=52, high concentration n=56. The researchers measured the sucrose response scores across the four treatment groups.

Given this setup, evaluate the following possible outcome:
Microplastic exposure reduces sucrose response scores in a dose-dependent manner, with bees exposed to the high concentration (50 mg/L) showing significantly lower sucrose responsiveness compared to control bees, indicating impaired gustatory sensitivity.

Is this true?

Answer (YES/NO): NO